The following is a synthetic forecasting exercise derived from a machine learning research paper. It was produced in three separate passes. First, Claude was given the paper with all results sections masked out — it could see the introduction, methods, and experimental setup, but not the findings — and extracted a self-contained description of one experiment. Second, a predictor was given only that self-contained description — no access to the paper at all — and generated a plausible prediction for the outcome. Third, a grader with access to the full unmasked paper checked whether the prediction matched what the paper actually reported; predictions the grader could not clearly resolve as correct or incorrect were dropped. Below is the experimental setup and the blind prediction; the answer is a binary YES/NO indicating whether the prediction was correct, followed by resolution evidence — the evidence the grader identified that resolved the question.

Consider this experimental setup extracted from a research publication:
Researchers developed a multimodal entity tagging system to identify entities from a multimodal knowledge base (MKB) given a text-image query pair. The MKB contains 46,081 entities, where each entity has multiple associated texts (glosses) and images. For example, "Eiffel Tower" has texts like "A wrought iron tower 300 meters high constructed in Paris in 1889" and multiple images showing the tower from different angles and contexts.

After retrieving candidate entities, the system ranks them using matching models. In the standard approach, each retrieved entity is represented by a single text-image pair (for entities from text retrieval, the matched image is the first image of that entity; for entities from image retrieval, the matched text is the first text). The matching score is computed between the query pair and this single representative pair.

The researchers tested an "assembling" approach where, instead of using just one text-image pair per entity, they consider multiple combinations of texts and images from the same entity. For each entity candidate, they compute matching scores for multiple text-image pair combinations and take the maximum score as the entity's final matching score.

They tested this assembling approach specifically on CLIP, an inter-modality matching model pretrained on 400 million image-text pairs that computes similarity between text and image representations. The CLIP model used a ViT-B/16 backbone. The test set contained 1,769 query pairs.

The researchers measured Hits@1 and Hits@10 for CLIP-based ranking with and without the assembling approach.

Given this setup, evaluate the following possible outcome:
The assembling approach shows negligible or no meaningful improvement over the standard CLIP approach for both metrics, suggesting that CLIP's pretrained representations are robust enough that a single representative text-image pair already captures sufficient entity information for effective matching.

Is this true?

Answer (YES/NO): NO